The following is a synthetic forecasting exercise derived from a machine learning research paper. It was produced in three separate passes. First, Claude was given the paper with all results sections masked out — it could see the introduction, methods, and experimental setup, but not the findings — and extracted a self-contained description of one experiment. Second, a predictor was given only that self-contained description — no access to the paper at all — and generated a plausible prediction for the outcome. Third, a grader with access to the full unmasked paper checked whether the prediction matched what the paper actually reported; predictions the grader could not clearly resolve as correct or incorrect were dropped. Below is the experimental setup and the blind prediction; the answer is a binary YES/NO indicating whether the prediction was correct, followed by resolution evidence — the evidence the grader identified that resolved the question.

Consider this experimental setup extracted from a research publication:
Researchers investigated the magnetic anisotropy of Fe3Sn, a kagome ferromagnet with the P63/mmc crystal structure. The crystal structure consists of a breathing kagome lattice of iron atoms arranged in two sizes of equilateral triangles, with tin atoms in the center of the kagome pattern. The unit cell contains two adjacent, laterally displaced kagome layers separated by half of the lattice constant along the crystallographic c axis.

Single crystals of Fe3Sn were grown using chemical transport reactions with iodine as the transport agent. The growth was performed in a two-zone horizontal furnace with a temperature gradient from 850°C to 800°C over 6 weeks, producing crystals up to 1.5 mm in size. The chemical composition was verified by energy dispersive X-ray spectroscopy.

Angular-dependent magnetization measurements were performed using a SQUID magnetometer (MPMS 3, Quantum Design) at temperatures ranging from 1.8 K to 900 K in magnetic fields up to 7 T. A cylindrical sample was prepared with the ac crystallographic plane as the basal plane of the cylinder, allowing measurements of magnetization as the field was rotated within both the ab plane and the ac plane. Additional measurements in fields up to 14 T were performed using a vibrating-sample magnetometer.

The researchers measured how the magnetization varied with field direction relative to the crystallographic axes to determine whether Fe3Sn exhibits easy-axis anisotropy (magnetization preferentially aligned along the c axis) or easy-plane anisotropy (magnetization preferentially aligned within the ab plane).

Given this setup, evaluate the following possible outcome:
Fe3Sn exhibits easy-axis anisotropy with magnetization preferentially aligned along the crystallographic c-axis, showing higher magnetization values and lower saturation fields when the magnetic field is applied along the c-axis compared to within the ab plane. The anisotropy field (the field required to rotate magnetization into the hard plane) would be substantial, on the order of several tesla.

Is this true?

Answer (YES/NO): NO